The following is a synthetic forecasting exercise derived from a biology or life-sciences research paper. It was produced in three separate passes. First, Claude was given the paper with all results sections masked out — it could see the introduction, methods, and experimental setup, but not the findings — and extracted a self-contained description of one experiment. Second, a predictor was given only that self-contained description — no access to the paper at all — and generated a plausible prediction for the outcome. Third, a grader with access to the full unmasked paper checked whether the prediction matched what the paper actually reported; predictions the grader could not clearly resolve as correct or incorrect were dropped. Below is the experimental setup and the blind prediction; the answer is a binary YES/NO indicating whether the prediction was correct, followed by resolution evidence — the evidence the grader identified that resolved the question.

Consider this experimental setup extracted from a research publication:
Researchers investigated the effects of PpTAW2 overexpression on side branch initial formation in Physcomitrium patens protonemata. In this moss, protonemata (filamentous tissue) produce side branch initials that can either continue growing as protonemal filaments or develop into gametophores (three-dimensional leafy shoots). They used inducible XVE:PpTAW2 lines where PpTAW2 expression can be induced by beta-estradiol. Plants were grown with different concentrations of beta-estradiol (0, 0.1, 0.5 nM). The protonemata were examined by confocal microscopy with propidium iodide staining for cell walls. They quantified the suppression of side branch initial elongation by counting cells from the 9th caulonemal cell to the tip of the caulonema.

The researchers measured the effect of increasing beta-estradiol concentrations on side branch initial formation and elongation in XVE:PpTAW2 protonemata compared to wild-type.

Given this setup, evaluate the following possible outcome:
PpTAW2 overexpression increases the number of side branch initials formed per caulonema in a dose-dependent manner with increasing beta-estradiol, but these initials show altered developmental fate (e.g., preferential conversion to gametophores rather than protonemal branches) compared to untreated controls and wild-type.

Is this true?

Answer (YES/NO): NO